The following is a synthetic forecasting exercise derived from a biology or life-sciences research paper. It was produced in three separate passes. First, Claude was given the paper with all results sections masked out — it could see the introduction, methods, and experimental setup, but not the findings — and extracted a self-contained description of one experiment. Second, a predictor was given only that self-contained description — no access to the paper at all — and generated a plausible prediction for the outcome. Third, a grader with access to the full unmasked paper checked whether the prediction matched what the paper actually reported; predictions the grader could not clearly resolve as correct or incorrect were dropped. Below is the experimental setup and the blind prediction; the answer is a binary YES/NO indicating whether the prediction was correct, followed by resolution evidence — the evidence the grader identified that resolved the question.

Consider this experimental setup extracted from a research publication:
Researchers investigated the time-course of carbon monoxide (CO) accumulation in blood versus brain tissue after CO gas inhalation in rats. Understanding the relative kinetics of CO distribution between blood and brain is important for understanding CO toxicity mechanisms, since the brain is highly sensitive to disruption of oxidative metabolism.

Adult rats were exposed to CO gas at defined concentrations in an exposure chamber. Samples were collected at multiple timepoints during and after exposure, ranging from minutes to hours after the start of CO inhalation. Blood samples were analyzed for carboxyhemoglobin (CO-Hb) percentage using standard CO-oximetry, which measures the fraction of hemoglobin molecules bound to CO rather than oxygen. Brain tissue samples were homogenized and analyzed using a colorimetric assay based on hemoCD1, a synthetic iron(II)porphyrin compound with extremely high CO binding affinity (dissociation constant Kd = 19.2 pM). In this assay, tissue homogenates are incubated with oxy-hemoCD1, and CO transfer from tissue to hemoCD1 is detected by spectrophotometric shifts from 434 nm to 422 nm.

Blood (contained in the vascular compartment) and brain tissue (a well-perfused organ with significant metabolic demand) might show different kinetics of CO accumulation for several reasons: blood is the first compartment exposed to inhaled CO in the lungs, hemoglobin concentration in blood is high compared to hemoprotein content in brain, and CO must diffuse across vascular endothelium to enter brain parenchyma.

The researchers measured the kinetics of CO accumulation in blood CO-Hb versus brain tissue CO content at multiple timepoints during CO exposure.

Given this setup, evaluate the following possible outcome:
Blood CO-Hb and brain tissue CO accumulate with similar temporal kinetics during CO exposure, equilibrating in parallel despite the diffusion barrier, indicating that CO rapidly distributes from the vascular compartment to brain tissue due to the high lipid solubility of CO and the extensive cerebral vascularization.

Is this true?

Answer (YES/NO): NO